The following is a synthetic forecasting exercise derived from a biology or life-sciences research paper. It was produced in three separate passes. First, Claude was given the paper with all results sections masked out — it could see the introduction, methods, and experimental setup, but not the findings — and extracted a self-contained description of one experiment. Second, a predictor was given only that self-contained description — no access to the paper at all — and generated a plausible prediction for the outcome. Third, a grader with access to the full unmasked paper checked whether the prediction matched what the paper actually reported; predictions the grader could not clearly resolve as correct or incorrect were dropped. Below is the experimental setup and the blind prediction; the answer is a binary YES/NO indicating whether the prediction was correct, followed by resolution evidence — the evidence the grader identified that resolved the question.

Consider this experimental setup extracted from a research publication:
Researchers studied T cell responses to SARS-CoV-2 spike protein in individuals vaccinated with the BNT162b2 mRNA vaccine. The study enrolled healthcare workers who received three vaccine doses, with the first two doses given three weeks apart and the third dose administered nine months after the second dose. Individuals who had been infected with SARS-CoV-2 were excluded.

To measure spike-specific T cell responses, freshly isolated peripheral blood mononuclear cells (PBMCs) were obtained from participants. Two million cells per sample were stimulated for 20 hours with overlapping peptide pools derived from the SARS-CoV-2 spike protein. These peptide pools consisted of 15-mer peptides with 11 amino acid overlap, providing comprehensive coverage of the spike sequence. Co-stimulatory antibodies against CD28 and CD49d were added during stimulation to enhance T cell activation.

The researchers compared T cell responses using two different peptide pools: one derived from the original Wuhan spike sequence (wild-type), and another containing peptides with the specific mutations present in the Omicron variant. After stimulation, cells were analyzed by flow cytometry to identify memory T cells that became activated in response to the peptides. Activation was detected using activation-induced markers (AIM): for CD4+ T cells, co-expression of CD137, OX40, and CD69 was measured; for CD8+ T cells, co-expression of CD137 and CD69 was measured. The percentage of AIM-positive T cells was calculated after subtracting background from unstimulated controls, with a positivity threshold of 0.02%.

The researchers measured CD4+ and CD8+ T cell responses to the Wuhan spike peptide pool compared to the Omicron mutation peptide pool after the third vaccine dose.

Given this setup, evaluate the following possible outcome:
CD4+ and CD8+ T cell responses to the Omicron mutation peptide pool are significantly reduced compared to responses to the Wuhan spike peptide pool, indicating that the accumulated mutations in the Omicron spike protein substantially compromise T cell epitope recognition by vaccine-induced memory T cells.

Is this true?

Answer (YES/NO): NO